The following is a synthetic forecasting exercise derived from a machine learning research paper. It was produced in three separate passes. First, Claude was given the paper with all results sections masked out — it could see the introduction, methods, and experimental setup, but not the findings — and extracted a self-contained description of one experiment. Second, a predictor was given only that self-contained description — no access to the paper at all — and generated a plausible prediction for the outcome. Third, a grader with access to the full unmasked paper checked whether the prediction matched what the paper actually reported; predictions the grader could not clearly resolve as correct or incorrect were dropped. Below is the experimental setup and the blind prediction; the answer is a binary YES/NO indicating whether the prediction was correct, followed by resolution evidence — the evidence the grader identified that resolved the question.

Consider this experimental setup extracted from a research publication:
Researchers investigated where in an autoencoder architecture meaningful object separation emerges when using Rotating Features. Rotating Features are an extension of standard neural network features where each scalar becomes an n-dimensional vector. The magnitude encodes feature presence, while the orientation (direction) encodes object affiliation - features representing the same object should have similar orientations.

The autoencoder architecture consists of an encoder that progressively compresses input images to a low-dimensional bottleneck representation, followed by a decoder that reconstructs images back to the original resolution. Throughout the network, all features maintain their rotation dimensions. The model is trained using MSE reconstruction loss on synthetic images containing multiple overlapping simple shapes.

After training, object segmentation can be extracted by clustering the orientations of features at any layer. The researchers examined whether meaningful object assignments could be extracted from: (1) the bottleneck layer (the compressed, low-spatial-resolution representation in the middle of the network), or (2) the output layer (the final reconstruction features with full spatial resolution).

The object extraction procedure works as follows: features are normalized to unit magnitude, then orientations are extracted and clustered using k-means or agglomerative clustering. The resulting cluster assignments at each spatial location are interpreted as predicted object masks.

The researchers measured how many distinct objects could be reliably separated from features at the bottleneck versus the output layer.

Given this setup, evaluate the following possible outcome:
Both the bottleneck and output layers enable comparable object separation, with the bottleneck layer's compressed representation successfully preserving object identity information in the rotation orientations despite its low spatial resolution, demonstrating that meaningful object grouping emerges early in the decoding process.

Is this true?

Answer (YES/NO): NO